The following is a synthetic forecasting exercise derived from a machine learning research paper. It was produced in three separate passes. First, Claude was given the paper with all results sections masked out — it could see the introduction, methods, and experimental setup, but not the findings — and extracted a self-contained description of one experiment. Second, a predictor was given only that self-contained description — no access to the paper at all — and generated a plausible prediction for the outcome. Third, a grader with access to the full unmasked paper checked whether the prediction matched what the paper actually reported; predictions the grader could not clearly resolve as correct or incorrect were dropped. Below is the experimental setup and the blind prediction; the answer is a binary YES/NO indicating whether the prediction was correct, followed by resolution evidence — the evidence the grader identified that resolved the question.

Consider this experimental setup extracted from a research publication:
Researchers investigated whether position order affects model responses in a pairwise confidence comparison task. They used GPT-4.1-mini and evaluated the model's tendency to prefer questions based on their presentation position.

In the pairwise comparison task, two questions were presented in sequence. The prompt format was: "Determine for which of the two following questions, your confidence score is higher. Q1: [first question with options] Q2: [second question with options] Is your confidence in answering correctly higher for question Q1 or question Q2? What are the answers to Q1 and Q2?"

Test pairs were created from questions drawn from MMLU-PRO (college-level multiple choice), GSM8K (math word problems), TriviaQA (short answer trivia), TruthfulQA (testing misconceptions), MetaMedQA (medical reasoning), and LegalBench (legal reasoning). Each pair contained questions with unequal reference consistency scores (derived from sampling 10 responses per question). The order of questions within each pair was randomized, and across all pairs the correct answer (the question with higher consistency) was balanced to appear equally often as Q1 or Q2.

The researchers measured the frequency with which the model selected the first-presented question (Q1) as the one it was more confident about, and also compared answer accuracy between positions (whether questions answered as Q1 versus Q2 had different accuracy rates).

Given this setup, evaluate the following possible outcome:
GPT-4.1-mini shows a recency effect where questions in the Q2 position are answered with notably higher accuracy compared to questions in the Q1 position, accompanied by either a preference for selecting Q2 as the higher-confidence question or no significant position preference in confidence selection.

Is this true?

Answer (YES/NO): NO